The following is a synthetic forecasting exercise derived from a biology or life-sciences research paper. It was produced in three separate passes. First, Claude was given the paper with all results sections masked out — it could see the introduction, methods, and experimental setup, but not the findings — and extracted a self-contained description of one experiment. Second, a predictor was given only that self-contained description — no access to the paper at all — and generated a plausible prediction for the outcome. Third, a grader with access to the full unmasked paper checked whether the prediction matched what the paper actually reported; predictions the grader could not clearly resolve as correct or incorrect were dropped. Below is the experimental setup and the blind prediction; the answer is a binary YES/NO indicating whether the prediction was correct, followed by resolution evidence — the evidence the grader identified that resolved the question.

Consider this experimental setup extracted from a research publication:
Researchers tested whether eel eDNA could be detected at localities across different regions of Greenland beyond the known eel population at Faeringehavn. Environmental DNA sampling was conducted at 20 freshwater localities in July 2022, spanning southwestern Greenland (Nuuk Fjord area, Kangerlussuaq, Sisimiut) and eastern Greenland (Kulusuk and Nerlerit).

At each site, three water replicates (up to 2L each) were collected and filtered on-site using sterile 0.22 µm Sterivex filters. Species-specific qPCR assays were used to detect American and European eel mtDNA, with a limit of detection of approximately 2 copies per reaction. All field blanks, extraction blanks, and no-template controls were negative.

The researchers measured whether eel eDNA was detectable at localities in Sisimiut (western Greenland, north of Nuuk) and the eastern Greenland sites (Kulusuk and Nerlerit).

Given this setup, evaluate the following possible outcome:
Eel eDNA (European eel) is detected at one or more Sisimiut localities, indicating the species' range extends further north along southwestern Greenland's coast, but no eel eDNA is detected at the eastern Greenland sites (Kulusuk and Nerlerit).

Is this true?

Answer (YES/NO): YES